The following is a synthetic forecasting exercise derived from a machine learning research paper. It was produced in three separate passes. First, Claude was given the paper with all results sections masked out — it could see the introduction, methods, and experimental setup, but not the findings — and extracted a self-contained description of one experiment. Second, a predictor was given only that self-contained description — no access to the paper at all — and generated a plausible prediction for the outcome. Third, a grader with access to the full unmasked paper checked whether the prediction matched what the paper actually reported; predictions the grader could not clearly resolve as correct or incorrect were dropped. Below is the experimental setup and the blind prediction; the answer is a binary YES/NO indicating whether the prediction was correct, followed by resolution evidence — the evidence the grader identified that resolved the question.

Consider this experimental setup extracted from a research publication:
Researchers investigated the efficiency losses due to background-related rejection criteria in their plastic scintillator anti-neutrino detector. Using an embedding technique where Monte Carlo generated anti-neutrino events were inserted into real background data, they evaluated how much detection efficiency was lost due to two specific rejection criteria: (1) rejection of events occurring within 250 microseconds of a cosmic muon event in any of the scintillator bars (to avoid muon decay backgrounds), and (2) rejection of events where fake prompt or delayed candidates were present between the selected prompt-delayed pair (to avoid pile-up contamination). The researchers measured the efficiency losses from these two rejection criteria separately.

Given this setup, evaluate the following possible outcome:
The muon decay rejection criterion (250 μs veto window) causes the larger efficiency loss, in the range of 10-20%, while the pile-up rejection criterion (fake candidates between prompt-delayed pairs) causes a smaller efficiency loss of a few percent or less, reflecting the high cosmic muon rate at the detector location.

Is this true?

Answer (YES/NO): NO